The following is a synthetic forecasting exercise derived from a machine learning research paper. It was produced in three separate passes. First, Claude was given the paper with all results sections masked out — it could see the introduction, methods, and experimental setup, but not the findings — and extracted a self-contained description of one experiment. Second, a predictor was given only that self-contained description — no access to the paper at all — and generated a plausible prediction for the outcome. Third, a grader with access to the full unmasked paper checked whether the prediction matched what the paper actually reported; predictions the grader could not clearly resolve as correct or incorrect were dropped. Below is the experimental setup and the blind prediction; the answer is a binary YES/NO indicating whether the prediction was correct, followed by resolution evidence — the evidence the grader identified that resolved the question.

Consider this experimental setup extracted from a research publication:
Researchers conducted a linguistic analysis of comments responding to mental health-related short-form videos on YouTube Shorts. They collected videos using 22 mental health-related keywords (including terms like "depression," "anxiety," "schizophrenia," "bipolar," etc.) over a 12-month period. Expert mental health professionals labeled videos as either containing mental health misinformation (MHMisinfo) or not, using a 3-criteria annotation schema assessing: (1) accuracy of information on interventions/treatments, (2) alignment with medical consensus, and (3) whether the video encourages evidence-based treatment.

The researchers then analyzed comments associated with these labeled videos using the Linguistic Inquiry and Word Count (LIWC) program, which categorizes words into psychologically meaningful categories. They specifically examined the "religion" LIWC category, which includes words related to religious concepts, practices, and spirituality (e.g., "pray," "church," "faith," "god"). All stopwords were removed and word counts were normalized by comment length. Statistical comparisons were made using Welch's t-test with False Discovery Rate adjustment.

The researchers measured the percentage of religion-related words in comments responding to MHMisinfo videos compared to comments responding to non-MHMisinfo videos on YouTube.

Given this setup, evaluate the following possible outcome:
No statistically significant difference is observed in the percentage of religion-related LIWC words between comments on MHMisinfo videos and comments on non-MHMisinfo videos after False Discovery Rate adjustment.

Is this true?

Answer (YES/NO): NO